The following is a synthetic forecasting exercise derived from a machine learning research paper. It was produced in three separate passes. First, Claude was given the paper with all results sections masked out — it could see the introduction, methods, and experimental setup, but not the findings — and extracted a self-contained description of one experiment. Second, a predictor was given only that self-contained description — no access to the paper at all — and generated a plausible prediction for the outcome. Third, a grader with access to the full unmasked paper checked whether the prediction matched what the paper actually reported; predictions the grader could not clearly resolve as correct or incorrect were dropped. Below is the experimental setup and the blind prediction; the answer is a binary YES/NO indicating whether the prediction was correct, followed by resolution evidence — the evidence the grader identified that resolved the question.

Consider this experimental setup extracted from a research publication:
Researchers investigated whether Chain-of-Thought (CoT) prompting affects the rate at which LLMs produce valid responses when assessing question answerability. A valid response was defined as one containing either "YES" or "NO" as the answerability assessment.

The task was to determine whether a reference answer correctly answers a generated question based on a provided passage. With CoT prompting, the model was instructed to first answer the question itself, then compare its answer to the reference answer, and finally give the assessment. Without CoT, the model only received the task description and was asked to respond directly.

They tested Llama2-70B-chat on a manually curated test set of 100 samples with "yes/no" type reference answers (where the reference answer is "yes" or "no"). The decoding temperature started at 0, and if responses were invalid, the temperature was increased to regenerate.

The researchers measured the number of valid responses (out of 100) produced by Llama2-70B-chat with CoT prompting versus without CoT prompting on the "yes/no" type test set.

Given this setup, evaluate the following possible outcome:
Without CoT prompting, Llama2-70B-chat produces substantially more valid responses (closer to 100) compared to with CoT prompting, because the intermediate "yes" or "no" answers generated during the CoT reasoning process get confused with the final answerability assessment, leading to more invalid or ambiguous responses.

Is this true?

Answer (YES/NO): YES